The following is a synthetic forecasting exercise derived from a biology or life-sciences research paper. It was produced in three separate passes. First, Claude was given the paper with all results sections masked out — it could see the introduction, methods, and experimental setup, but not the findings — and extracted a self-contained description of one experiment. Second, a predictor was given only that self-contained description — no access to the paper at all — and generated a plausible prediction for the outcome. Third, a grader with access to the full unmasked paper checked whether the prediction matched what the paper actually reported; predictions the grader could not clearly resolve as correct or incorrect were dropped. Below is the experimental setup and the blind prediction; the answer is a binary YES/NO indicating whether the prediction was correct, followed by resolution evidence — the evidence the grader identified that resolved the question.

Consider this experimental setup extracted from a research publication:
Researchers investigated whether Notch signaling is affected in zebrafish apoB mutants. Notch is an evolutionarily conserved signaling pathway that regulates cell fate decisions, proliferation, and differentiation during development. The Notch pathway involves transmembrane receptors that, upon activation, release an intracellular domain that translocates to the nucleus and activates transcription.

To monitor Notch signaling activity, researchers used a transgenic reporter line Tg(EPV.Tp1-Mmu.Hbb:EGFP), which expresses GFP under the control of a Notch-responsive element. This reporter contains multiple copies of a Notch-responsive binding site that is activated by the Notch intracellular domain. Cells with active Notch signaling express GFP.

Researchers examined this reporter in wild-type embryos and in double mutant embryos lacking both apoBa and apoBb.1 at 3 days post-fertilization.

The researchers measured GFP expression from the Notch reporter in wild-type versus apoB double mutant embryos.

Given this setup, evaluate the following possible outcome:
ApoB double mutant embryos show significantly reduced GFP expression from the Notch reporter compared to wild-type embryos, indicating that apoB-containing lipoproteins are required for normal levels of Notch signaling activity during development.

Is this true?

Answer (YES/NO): NO